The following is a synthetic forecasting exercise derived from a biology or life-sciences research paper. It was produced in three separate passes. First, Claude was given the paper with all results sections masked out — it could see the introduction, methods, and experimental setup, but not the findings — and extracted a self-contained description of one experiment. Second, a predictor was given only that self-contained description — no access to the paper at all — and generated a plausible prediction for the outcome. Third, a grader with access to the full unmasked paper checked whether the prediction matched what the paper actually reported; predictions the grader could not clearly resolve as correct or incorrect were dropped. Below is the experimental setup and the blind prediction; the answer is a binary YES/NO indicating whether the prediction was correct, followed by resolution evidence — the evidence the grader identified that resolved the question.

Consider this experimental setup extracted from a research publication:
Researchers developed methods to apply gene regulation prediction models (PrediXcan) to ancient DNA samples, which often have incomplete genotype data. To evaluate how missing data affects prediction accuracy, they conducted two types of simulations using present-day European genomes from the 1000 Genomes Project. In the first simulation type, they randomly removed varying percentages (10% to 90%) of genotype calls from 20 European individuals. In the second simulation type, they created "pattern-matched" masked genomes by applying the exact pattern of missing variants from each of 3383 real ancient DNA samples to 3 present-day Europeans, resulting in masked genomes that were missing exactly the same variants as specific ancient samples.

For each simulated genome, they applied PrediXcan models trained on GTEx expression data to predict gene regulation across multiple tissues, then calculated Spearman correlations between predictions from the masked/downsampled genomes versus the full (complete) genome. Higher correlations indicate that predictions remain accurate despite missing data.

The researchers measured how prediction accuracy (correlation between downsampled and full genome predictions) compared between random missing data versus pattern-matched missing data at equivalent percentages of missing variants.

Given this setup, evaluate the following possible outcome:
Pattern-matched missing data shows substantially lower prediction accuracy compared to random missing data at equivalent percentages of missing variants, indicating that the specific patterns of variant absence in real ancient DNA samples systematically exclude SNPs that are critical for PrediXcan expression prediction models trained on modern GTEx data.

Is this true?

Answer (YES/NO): YES